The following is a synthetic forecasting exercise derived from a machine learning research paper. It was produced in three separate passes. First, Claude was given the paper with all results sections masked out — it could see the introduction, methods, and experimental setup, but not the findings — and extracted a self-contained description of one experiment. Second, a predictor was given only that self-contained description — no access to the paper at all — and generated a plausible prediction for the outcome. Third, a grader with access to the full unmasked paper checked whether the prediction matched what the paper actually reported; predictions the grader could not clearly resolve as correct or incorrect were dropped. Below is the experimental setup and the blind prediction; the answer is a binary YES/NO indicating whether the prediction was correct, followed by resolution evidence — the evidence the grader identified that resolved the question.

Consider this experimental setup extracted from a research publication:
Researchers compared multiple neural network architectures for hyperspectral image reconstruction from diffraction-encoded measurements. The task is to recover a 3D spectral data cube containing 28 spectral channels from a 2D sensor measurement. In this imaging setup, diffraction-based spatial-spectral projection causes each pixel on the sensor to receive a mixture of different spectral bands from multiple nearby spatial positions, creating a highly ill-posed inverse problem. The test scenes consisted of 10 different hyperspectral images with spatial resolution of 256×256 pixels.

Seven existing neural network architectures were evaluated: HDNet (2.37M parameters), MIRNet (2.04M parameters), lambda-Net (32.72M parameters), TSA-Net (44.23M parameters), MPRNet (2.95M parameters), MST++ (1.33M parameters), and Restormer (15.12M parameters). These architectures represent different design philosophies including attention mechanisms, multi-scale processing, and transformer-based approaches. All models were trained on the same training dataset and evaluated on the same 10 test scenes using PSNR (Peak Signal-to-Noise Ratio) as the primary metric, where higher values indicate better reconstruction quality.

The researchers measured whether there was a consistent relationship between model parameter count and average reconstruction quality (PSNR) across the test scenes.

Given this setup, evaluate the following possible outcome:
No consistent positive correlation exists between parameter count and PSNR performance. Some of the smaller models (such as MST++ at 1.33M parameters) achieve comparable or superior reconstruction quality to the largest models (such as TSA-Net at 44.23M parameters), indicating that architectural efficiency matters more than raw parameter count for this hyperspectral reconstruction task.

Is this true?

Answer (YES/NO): YES